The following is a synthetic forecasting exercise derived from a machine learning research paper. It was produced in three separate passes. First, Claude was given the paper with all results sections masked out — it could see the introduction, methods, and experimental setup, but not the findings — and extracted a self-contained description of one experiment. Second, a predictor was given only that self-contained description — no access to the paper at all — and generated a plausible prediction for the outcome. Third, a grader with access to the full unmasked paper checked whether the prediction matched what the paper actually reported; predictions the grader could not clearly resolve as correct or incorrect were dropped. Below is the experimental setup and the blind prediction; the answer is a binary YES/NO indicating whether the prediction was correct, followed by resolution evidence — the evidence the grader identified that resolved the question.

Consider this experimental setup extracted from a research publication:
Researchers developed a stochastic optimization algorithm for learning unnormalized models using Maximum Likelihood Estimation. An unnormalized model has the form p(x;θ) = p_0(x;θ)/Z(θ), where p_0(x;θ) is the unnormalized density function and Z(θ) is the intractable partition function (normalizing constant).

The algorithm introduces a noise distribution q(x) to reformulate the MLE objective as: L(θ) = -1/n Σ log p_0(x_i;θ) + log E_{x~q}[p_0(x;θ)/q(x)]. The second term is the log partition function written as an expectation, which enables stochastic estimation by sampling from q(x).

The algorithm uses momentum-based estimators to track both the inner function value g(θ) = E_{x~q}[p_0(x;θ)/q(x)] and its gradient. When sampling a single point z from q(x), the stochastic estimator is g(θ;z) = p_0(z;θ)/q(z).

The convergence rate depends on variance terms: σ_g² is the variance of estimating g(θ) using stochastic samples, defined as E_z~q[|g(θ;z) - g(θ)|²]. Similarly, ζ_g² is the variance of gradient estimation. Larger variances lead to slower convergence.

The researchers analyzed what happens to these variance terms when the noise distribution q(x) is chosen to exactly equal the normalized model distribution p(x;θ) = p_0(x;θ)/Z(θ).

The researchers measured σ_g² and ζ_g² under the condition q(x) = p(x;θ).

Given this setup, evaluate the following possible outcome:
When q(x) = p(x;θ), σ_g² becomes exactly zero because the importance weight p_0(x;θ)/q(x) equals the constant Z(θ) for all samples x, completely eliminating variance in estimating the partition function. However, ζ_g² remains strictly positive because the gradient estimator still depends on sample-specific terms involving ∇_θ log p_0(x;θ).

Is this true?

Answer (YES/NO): NO